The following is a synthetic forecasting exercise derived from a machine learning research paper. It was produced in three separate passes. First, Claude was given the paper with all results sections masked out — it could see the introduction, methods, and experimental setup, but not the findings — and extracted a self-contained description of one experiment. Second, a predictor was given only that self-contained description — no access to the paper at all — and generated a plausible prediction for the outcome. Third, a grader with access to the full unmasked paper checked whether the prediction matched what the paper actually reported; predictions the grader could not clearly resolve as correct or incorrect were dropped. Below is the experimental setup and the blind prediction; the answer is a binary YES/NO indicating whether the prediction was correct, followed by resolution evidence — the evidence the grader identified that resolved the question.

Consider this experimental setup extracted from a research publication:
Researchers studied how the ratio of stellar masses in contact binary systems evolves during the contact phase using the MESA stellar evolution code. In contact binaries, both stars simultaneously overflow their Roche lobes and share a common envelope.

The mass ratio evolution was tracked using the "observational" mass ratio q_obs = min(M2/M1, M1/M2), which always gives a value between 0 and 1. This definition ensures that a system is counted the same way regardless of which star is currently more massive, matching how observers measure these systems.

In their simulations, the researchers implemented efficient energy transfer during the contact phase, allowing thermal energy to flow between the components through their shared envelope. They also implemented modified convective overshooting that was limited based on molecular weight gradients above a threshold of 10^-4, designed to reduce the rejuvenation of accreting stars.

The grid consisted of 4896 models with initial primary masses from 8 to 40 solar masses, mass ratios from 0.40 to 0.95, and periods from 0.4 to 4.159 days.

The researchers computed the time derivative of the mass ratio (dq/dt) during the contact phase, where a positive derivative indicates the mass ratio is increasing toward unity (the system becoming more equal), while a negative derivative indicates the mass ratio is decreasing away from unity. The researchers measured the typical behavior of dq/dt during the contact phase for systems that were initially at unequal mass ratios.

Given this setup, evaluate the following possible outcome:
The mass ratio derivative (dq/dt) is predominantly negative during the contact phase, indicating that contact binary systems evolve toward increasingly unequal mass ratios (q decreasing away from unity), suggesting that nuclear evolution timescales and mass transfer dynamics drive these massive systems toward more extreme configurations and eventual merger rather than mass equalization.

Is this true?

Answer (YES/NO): YES